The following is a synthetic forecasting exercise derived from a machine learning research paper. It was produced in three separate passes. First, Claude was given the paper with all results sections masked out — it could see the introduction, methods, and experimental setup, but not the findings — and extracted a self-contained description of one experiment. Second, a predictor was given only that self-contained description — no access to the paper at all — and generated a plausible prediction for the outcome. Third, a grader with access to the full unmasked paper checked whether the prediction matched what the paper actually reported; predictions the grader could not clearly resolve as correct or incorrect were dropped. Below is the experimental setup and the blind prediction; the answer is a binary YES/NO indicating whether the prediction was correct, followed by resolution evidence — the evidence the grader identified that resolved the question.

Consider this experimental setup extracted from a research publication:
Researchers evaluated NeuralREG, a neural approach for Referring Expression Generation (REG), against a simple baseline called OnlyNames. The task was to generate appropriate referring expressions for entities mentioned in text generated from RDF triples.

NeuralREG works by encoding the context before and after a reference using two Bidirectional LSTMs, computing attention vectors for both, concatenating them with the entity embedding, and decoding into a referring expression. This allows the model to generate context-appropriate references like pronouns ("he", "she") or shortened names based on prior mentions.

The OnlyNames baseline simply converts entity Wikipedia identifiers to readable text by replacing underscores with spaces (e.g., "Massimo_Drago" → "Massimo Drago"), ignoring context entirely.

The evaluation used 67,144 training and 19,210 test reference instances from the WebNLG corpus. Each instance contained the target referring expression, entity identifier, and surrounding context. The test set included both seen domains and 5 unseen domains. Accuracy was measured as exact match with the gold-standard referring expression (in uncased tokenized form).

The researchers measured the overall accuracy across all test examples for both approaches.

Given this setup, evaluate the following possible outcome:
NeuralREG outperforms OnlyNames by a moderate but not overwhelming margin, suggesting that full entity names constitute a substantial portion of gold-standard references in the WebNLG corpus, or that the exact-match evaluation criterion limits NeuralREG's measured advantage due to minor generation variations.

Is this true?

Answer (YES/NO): NO